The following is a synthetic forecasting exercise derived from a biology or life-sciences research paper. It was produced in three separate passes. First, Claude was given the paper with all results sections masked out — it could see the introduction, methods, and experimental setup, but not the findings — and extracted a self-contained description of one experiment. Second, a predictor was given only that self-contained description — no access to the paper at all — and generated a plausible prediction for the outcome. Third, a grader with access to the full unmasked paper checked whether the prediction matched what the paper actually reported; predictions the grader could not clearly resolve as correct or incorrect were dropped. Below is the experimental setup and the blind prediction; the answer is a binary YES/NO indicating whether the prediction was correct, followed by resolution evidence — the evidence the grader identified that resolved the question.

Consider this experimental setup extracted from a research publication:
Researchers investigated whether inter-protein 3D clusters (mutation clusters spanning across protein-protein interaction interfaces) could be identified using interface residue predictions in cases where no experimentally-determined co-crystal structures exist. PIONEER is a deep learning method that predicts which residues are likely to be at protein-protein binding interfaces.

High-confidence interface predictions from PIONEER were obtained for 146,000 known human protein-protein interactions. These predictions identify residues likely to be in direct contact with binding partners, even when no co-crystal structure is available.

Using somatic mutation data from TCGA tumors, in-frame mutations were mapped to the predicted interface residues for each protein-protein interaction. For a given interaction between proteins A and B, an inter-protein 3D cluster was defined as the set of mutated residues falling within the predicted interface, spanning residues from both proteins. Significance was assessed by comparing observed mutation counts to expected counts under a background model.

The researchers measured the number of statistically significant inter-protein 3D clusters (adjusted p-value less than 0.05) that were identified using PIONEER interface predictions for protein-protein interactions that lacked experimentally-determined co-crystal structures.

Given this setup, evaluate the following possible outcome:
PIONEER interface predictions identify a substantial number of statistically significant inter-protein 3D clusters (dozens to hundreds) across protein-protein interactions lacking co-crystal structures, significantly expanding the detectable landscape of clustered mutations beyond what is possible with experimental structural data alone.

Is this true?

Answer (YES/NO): NO